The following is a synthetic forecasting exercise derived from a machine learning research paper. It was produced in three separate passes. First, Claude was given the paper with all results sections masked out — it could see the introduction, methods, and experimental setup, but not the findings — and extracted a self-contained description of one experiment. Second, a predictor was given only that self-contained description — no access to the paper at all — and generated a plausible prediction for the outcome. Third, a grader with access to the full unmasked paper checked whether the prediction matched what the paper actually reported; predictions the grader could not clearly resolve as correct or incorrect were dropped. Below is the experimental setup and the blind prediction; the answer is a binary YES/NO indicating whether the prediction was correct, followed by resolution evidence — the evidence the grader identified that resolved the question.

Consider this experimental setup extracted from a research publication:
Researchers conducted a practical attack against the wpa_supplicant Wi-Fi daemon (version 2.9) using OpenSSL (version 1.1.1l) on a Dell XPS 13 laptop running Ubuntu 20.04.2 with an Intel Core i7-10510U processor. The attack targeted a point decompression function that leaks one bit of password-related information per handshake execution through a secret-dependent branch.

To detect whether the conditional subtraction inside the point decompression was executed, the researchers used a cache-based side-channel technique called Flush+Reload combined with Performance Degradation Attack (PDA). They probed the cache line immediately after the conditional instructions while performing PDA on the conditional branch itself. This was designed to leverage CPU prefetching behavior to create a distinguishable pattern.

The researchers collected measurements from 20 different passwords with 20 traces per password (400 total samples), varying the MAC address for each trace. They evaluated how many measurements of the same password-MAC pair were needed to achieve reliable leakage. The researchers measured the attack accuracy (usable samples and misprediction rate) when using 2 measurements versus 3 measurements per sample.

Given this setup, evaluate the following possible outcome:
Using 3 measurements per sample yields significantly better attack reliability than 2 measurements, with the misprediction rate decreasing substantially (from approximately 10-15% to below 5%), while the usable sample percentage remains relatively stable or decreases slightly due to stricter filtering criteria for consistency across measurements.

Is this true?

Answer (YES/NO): NO